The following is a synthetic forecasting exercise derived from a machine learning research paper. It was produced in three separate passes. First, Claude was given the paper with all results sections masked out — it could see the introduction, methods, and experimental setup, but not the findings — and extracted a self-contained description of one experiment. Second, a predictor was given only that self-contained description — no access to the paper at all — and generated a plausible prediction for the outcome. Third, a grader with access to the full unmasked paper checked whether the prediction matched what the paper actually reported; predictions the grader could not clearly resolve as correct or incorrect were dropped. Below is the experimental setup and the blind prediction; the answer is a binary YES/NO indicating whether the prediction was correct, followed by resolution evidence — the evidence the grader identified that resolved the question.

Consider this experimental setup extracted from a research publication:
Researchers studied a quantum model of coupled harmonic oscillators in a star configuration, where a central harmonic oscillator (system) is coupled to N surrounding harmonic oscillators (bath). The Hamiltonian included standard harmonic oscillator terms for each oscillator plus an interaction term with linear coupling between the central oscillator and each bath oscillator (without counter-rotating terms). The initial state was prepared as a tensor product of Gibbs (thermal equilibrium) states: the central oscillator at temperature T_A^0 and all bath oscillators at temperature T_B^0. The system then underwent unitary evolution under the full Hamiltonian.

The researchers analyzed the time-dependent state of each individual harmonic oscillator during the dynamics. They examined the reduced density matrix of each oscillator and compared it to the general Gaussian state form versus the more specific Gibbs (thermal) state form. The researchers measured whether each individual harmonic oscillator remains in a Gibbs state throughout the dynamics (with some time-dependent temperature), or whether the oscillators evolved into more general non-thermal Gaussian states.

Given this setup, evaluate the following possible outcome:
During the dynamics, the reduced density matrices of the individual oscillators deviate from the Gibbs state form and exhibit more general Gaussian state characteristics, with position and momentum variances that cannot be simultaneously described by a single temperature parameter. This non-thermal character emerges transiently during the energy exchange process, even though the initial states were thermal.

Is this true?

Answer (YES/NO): NO